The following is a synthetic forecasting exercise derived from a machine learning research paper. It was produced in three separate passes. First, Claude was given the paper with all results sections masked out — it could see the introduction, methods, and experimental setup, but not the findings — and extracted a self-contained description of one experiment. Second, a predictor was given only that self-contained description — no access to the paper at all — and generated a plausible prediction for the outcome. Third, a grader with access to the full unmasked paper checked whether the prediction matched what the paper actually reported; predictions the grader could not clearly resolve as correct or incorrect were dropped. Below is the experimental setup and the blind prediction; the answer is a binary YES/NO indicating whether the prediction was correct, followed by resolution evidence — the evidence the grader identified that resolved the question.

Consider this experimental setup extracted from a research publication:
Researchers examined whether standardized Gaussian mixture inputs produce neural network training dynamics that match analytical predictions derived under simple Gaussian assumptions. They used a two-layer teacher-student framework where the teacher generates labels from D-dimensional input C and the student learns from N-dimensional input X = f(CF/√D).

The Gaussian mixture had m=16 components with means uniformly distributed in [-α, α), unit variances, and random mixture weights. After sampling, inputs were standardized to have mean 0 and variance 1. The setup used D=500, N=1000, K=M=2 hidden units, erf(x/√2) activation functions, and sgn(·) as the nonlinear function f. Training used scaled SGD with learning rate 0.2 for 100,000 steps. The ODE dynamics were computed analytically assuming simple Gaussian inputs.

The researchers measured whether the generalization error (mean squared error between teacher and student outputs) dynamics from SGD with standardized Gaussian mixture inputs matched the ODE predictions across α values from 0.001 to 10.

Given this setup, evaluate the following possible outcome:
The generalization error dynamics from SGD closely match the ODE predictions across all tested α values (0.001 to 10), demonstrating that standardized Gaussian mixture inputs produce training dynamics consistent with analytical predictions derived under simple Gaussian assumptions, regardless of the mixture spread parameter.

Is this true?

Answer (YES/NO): YES